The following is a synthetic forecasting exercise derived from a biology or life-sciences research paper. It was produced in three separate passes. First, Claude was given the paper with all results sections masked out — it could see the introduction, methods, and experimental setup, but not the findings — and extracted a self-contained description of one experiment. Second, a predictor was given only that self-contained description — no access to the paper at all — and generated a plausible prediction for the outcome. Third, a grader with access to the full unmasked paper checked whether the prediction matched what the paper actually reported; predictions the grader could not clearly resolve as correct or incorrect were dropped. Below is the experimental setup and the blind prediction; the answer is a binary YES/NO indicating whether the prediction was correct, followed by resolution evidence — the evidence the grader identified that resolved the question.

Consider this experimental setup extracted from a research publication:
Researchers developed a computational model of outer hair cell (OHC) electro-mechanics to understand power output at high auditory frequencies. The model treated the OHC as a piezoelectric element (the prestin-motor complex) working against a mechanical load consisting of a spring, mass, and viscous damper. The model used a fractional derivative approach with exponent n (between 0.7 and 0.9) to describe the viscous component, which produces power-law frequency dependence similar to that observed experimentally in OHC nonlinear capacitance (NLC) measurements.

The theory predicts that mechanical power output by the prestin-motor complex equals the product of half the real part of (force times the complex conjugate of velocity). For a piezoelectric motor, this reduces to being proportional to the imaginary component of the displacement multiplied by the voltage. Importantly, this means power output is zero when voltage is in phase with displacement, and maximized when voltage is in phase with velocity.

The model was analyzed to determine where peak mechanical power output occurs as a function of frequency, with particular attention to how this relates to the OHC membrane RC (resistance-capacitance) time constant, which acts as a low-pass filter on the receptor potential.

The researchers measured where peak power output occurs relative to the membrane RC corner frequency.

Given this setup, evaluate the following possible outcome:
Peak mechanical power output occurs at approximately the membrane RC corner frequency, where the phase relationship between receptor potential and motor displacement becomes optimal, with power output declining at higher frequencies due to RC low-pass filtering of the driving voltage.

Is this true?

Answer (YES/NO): NO